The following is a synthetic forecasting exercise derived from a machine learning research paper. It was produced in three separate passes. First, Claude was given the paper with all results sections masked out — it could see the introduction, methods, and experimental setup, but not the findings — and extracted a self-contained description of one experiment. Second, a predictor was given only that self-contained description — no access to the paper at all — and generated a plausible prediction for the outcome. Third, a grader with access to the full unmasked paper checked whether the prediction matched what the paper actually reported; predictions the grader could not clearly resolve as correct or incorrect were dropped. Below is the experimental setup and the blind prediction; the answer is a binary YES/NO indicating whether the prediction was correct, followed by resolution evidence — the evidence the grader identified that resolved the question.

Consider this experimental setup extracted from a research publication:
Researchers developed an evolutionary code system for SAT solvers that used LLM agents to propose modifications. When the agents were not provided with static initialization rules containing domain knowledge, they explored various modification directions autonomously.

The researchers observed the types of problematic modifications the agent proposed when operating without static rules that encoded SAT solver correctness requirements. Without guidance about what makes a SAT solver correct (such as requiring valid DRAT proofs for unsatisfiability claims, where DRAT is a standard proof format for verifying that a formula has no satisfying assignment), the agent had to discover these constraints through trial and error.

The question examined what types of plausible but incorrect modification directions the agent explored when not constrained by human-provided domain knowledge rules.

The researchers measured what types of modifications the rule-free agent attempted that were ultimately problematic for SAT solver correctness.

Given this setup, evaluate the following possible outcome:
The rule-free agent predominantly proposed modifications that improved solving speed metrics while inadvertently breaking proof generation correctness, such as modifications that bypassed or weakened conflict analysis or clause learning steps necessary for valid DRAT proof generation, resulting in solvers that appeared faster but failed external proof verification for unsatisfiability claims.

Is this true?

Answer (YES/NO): NO